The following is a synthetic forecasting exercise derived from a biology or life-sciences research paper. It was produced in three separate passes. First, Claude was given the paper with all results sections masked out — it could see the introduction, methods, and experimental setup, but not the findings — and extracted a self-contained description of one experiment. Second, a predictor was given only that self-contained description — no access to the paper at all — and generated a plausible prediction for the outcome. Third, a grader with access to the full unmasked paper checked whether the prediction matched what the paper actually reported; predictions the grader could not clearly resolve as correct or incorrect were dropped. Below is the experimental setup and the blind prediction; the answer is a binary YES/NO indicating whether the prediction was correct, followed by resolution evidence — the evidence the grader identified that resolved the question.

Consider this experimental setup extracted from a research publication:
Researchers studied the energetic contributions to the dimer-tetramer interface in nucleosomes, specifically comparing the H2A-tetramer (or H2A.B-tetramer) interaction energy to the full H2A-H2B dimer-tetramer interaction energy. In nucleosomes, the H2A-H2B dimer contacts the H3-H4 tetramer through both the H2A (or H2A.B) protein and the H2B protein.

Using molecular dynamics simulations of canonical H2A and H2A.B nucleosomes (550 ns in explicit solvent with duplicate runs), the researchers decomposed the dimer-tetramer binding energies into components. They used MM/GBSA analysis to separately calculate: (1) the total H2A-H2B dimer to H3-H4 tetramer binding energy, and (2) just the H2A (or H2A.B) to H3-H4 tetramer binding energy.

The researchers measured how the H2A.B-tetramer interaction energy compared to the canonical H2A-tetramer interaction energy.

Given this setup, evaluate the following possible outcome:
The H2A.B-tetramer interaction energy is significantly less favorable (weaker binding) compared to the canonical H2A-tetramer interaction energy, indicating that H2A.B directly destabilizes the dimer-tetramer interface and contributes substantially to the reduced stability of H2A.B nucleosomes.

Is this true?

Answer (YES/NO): YES